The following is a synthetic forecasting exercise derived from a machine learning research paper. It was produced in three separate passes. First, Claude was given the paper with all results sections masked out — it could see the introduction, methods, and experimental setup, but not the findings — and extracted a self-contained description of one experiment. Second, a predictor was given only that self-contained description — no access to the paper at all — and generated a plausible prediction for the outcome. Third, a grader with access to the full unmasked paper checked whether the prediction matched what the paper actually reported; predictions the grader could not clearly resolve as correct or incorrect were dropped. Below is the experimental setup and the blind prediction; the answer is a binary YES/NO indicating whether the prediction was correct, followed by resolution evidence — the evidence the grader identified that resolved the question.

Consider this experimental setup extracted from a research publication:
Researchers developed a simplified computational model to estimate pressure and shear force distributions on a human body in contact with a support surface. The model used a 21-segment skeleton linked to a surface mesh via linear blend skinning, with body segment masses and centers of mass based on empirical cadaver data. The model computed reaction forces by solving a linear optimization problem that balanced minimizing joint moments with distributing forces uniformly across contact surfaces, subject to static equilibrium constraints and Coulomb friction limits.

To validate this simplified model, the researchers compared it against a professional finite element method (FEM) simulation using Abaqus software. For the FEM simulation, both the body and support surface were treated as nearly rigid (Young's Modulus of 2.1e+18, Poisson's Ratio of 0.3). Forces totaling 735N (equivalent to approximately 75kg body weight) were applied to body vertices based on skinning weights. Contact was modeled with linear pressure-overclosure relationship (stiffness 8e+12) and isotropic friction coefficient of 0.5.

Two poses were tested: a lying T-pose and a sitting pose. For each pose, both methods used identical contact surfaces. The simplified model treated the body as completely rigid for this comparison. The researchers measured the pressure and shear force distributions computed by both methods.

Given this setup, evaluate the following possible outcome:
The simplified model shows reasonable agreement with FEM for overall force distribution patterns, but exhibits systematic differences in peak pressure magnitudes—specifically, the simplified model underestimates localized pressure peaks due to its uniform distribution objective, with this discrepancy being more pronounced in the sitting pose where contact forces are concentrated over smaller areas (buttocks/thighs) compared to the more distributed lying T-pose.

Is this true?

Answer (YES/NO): NO